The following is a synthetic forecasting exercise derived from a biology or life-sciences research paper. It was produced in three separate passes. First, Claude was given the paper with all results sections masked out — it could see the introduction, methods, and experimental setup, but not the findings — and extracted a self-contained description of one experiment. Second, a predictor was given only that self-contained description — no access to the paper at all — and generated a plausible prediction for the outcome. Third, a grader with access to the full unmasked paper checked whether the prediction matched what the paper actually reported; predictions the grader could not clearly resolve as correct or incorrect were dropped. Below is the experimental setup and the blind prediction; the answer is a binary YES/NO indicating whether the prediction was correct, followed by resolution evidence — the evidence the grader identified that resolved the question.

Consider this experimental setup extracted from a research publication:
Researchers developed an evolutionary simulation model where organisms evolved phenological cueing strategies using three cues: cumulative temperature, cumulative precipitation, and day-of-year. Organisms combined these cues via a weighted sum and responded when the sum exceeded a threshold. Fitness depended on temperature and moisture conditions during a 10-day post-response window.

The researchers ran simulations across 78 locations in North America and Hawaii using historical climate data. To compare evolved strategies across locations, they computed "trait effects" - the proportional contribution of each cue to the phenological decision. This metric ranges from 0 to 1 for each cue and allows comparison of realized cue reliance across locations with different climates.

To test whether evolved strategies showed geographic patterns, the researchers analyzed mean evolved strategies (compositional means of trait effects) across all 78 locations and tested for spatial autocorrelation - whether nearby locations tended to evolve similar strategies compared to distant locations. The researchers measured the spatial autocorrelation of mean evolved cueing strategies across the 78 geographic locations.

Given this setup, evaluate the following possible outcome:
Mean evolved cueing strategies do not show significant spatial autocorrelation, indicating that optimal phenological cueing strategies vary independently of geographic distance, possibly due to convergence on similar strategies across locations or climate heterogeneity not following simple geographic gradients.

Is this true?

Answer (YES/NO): NO